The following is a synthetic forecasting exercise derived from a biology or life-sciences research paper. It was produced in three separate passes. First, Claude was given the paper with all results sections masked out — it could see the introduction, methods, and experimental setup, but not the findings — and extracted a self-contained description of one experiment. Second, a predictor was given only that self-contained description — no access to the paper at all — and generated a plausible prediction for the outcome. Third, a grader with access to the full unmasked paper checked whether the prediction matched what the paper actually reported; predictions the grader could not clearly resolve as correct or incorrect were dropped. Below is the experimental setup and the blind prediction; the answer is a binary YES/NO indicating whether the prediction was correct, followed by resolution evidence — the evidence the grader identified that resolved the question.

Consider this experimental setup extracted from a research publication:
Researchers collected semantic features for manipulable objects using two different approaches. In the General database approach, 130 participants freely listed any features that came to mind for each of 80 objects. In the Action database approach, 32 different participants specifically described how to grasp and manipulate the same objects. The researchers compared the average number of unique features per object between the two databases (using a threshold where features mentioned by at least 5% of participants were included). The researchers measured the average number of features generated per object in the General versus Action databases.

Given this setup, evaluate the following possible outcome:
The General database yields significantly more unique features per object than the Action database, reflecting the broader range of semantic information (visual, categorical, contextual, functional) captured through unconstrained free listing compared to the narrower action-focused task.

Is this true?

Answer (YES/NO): YES